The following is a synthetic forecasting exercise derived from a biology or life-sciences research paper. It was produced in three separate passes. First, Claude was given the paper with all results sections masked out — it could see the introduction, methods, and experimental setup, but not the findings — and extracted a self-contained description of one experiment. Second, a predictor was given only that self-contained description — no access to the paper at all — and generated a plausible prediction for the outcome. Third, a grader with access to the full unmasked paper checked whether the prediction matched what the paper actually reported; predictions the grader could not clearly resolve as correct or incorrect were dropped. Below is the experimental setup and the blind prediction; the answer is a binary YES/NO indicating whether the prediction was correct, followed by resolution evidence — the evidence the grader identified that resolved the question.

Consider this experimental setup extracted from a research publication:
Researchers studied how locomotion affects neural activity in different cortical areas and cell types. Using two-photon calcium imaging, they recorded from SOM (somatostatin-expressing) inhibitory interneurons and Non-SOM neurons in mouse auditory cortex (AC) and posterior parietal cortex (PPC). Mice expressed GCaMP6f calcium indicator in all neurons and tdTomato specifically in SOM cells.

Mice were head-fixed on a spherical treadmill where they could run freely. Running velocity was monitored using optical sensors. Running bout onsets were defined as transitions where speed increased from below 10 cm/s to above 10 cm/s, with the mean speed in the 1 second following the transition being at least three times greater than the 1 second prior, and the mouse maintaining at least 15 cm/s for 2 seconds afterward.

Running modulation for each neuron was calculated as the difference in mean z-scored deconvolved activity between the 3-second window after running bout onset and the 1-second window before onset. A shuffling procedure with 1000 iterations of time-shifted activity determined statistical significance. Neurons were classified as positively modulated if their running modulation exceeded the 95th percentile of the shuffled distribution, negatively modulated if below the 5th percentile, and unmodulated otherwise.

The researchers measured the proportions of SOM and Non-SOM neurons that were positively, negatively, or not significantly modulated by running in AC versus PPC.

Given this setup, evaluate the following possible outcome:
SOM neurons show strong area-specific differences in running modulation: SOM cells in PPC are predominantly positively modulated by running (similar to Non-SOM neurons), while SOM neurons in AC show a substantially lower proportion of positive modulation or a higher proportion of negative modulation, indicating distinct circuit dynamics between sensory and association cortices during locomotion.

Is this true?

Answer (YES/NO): YES